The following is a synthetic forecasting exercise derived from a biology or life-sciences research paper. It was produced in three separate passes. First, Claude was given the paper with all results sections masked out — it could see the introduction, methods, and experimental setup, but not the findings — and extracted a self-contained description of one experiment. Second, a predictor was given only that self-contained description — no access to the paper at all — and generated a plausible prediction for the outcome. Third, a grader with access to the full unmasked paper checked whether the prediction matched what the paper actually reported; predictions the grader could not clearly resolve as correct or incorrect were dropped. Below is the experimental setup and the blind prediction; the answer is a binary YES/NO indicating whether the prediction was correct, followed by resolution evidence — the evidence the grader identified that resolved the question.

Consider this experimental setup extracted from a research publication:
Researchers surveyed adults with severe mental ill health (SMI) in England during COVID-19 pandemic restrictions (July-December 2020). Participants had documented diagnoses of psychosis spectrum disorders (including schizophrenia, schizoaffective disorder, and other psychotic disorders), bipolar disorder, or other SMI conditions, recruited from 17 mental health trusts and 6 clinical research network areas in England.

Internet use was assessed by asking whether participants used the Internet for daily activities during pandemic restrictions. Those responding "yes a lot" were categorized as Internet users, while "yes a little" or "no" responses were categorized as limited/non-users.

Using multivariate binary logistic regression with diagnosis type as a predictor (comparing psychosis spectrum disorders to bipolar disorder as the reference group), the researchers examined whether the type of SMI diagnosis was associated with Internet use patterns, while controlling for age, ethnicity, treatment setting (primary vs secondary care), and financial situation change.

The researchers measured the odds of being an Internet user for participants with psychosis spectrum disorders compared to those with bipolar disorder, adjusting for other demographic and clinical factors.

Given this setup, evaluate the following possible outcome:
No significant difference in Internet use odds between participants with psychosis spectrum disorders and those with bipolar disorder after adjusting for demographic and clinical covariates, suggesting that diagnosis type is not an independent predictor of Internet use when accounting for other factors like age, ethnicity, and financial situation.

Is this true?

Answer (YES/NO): NO